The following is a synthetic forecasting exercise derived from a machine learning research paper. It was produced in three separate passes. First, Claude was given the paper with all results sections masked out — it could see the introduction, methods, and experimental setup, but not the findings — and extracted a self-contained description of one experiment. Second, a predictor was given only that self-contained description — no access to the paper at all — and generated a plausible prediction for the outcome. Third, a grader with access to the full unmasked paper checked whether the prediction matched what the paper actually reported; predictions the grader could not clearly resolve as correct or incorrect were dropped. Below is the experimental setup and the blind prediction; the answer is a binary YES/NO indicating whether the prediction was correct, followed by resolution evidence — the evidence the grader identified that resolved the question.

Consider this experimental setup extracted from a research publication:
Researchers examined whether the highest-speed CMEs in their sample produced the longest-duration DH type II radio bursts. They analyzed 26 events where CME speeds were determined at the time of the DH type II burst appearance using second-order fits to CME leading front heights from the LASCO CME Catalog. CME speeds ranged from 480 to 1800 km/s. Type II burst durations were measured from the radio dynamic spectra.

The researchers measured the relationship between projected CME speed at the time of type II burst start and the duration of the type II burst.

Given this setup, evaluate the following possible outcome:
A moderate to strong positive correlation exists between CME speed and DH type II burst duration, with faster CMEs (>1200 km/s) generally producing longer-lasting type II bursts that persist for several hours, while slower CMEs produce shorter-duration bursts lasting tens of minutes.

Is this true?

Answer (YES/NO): NO